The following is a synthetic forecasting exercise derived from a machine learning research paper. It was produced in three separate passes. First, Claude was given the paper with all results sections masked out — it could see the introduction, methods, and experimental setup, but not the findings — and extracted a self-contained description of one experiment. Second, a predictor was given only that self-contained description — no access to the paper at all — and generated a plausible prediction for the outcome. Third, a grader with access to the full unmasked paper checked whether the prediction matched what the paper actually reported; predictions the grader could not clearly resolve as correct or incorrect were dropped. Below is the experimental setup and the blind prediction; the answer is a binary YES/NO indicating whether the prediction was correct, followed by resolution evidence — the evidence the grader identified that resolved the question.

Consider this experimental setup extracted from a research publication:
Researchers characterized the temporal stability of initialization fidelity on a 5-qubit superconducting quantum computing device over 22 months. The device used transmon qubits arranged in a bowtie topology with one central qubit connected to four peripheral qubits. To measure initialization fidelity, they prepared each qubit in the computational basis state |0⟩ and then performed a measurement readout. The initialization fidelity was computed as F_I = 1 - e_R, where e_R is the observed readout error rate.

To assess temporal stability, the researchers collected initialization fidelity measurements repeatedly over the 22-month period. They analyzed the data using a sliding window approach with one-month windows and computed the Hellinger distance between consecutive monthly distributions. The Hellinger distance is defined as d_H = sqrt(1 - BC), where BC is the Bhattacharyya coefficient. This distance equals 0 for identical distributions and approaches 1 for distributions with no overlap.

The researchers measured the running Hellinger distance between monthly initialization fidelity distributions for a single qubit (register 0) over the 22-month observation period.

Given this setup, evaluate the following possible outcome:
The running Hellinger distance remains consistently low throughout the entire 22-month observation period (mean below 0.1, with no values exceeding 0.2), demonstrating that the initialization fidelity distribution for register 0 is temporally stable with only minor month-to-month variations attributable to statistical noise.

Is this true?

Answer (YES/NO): NO